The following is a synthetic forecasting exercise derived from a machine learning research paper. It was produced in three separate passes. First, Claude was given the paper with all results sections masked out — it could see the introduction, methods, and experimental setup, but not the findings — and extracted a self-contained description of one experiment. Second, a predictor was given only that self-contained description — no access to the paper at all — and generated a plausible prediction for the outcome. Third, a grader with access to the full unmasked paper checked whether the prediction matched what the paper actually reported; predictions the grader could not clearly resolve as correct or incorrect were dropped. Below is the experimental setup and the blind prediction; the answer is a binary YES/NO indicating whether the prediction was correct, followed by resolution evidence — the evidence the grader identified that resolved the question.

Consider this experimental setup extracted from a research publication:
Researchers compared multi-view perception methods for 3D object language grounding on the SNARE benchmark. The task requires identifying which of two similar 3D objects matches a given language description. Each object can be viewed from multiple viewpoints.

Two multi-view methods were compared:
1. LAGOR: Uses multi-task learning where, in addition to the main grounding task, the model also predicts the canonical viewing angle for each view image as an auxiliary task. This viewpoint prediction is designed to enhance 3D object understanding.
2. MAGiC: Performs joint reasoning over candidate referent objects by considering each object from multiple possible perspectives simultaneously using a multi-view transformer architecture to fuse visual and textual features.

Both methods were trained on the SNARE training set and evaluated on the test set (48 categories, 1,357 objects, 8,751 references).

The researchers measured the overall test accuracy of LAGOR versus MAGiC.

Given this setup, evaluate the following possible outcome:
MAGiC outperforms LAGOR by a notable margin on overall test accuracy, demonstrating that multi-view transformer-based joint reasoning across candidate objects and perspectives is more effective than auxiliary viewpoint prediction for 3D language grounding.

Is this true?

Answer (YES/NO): YES